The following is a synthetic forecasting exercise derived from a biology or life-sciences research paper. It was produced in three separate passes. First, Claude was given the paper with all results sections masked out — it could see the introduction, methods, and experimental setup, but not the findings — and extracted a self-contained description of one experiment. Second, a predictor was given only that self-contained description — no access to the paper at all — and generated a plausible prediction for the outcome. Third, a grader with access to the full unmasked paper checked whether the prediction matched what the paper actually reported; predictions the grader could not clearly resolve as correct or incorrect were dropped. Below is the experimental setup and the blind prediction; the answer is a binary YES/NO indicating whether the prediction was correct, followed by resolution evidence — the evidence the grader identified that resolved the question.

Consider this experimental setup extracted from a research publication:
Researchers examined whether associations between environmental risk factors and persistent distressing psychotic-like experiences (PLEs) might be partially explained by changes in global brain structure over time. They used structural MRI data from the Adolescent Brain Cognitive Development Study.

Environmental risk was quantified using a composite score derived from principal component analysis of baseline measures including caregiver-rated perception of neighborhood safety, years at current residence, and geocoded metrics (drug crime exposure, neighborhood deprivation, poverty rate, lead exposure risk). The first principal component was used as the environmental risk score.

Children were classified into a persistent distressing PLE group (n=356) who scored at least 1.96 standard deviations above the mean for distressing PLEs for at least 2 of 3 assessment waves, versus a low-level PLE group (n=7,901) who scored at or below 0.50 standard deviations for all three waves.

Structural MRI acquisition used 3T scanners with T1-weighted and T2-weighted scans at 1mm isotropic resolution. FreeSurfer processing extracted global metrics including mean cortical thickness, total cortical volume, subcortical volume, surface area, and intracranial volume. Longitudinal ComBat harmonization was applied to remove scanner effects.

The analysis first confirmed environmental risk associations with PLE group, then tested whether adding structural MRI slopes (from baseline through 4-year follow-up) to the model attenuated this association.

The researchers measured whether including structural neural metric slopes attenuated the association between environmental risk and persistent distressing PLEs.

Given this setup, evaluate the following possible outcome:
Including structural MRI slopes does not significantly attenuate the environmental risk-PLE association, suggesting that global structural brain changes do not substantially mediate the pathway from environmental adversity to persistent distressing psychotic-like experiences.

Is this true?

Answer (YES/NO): NO